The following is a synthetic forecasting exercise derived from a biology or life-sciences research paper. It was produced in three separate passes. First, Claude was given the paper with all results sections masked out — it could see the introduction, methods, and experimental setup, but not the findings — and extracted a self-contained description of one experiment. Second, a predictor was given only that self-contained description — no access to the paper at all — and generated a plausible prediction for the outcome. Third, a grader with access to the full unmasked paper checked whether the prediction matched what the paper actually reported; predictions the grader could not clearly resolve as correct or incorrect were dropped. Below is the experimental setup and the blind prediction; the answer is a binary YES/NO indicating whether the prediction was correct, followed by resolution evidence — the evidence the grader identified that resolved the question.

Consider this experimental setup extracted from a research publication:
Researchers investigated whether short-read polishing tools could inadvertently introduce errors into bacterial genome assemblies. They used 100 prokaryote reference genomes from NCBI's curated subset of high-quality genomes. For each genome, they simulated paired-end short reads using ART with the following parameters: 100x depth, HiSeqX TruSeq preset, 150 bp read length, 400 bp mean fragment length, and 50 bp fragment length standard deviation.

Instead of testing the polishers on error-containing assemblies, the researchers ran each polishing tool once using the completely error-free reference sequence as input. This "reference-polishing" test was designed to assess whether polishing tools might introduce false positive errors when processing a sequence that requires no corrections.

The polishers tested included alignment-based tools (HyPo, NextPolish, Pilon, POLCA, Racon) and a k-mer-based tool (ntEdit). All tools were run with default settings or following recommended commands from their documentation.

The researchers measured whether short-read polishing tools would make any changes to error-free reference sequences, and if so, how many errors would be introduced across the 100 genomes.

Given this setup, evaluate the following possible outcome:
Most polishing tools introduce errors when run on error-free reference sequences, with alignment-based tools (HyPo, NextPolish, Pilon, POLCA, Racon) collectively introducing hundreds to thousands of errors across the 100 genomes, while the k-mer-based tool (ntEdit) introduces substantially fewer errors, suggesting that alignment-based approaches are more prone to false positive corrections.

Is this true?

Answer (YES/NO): NO